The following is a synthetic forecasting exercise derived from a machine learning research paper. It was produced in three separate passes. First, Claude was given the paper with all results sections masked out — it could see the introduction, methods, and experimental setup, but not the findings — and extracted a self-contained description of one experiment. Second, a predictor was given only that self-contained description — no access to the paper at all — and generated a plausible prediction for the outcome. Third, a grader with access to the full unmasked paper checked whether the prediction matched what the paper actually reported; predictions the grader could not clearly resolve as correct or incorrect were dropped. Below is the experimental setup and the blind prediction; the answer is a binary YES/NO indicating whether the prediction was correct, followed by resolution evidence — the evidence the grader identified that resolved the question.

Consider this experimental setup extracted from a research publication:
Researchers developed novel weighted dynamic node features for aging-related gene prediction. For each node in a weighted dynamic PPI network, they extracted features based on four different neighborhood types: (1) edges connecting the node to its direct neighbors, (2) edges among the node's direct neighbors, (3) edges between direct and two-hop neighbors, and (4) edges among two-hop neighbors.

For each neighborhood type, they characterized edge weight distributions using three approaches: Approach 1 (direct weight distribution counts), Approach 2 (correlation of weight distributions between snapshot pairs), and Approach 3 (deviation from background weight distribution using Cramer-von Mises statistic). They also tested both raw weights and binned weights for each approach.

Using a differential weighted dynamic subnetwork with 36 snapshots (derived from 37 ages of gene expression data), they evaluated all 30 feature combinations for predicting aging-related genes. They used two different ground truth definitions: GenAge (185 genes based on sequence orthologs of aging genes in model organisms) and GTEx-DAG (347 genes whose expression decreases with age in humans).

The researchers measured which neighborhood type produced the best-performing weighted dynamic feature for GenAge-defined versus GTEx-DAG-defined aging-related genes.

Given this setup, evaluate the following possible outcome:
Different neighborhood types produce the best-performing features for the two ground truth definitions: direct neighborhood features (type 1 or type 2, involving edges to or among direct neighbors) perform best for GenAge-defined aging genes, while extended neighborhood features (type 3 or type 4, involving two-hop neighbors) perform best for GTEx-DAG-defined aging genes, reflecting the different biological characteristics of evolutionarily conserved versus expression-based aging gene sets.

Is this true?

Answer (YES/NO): NO